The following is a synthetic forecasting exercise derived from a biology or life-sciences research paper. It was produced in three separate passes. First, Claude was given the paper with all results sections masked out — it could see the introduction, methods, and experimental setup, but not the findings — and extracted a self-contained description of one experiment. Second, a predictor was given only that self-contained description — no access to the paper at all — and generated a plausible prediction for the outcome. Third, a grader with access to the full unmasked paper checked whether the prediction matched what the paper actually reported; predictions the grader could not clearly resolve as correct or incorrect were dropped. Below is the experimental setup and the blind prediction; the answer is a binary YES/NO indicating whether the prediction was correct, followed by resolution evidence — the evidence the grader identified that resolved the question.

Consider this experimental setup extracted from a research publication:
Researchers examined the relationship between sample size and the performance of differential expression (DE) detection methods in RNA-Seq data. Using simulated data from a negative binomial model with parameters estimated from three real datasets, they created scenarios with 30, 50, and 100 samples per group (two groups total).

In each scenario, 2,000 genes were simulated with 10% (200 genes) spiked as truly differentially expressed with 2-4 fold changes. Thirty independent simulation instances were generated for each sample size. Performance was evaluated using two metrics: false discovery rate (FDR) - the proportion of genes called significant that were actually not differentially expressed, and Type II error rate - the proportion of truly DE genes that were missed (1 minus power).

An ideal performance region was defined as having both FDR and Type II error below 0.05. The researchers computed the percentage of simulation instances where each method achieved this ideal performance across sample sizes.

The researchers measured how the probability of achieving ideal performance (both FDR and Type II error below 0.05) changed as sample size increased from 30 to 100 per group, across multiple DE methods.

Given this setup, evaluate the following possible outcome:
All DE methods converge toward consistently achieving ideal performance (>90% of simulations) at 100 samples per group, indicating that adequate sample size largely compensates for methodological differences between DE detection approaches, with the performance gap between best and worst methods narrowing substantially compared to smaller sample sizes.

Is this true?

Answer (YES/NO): NO